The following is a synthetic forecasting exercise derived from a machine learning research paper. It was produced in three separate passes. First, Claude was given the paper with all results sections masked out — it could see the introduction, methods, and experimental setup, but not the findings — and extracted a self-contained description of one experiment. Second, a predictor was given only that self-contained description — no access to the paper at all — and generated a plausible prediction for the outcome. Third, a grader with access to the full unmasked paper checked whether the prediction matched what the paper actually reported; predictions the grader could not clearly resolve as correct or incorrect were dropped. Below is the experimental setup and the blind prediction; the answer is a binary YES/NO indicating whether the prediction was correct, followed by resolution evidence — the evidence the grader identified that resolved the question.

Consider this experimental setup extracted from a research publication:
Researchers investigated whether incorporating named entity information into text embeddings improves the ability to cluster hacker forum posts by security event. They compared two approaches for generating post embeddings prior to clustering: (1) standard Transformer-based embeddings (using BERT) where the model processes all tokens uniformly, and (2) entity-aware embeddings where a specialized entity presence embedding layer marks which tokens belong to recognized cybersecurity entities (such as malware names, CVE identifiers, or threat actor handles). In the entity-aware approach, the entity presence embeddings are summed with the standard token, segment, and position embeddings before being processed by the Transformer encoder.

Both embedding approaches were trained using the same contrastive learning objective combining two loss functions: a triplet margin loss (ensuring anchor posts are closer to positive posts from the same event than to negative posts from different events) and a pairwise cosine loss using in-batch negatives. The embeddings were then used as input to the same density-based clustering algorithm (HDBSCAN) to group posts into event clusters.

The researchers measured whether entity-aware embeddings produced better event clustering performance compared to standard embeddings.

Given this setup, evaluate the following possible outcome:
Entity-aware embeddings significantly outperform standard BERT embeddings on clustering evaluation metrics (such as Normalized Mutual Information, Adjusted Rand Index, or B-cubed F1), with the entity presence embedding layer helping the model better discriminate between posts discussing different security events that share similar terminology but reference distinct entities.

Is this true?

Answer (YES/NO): YES